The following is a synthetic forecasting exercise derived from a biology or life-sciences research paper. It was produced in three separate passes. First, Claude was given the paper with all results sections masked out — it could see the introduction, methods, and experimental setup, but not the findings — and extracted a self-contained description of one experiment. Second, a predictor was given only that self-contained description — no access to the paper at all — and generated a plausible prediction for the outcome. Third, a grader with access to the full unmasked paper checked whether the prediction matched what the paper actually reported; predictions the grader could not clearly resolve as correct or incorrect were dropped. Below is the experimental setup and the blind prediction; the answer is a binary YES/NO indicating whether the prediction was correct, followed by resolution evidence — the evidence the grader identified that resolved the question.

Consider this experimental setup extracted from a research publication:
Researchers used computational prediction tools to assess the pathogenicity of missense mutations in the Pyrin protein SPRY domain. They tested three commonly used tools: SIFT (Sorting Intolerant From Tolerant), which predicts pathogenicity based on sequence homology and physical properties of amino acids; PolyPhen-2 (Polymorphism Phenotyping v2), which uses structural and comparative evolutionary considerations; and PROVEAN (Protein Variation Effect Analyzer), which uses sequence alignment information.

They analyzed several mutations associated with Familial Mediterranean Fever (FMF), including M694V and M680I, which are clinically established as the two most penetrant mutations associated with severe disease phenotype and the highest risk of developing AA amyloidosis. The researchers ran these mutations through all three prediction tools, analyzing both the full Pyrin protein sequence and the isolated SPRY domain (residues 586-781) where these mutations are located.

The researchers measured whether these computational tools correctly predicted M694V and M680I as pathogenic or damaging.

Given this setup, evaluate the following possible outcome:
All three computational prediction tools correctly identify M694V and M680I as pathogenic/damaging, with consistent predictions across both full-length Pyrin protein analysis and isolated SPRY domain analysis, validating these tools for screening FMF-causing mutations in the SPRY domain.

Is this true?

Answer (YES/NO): NO